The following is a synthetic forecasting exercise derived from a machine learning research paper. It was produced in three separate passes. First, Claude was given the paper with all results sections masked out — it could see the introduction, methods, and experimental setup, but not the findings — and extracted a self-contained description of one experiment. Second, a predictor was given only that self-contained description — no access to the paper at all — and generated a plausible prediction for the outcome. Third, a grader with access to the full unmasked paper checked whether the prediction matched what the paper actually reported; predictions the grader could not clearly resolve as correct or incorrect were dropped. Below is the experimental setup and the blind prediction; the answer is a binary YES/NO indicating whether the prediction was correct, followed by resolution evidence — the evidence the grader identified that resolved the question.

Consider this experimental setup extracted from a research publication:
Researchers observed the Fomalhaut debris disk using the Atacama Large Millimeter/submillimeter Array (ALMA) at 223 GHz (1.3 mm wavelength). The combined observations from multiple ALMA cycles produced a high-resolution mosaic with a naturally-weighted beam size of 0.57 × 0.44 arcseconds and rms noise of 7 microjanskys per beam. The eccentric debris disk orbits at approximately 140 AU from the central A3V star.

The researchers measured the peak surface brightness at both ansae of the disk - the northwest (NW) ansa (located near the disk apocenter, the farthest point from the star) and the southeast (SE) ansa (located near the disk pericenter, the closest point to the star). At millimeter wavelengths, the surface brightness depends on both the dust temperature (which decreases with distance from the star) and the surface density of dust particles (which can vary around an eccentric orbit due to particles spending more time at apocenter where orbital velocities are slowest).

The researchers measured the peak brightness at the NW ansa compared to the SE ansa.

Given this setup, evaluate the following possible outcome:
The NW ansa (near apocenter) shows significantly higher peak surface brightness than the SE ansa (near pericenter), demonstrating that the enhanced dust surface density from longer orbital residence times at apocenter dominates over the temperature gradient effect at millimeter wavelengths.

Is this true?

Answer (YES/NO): YES